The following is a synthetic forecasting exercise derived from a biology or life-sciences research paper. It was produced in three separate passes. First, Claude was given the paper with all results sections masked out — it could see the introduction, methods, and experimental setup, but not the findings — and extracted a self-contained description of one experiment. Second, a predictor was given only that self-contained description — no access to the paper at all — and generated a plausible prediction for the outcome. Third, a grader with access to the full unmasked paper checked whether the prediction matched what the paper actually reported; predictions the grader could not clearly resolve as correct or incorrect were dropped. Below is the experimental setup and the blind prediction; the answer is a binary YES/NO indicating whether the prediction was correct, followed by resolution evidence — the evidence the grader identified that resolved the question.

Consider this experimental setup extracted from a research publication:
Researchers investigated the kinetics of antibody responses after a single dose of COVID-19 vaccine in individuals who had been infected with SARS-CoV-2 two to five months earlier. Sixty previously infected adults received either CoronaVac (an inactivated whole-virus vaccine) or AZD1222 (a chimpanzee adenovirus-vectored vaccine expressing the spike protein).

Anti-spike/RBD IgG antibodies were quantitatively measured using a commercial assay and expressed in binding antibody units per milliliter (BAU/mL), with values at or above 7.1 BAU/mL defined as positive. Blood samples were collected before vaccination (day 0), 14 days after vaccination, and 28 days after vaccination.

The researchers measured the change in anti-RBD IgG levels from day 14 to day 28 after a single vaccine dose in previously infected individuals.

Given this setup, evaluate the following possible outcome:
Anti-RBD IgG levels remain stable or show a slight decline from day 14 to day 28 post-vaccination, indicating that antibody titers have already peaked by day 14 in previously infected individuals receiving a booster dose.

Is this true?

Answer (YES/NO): YES